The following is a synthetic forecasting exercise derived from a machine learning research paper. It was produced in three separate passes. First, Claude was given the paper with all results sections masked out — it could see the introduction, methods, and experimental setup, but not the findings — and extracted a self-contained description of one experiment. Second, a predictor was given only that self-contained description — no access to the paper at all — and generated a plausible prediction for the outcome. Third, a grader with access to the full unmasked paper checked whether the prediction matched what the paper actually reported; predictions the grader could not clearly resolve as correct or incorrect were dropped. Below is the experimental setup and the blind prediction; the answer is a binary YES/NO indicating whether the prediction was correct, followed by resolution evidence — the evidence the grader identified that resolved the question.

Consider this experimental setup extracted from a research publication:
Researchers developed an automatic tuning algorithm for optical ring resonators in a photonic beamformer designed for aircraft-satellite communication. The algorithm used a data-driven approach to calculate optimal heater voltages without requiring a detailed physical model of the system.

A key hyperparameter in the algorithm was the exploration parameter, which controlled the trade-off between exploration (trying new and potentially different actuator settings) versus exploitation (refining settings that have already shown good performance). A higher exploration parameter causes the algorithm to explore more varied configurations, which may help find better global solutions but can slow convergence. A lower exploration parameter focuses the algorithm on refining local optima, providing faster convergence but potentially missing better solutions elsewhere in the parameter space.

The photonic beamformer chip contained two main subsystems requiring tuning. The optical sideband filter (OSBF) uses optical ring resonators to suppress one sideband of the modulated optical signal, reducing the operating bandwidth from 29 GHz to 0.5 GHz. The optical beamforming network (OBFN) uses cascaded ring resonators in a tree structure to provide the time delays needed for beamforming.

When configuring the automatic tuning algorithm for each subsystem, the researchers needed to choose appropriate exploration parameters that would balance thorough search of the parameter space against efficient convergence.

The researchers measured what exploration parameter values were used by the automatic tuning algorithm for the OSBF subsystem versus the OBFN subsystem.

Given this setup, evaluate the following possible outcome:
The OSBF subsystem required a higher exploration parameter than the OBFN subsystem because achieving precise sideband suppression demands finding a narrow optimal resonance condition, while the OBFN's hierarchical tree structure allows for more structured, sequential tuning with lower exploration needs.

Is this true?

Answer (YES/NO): NO